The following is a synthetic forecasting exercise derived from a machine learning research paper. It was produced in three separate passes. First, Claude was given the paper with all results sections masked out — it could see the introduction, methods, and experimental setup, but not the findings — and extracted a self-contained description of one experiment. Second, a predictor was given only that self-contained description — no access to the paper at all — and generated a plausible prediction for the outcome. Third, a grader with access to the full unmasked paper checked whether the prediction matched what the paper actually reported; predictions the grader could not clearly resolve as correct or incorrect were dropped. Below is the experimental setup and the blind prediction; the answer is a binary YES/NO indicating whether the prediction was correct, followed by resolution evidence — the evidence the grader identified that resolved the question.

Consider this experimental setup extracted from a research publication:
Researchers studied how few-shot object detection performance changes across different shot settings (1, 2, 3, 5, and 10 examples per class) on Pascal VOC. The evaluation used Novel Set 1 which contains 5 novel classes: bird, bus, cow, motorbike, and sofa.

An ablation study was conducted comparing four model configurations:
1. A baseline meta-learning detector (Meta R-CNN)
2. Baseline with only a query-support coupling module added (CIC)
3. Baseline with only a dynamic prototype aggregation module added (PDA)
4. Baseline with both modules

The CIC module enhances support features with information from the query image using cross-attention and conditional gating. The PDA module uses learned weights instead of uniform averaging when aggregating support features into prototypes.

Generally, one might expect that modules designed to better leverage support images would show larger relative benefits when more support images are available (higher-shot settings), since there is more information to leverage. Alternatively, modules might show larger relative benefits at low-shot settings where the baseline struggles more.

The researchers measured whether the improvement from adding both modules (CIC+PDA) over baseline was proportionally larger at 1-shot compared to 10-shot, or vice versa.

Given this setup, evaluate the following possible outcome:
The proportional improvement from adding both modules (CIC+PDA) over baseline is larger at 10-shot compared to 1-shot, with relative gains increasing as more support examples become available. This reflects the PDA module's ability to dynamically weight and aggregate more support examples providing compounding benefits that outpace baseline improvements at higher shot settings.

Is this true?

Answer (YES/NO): NO